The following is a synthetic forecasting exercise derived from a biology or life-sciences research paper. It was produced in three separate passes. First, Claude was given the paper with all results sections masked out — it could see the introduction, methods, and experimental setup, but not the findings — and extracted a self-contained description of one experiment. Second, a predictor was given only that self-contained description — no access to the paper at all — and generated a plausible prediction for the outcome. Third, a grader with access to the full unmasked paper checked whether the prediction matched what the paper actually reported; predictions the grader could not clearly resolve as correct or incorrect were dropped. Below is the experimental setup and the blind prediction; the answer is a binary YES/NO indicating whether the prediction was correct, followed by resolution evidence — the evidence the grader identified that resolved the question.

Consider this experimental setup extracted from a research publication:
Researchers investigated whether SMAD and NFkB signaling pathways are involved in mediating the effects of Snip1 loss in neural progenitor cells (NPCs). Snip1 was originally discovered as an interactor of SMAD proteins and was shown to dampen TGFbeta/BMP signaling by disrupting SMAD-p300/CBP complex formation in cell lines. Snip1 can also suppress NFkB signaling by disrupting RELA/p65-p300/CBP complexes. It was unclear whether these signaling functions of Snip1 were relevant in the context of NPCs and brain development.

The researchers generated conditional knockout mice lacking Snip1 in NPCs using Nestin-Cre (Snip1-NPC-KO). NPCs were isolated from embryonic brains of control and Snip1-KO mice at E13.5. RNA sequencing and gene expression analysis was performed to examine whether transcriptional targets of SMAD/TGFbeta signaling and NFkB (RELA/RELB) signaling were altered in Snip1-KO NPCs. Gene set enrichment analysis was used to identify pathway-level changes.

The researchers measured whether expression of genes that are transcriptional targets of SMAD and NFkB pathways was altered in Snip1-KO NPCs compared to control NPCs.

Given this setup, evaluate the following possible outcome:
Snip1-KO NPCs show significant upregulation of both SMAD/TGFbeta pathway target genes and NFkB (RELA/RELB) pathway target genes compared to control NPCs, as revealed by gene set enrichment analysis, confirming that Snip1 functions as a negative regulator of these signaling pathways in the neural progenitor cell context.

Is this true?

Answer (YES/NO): YES